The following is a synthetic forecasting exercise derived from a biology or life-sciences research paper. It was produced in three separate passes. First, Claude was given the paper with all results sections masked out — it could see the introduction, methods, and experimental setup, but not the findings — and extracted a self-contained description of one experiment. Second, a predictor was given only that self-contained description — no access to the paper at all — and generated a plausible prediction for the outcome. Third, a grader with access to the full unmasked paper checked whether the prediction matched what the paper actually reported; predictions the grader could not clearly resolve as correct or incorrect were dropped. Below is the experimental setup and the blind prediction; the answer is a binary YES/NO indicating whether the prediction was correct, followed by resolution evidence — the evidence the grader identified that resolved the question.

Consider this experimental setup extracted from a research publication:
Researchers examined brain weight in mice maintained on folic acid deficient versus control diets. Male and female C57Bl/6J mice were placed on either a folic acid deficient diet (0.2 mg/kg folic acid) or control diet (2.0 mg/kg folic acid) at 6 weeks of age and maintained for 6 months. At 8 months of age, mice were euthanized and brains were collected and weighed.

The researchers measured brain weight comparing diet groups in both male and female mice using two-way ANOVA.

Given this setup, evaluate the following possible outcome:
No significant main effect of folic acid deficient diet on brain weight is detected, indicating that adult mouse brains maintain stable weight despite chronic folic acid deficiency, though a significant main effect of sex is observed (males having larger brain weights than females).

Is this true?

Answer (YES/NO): NO